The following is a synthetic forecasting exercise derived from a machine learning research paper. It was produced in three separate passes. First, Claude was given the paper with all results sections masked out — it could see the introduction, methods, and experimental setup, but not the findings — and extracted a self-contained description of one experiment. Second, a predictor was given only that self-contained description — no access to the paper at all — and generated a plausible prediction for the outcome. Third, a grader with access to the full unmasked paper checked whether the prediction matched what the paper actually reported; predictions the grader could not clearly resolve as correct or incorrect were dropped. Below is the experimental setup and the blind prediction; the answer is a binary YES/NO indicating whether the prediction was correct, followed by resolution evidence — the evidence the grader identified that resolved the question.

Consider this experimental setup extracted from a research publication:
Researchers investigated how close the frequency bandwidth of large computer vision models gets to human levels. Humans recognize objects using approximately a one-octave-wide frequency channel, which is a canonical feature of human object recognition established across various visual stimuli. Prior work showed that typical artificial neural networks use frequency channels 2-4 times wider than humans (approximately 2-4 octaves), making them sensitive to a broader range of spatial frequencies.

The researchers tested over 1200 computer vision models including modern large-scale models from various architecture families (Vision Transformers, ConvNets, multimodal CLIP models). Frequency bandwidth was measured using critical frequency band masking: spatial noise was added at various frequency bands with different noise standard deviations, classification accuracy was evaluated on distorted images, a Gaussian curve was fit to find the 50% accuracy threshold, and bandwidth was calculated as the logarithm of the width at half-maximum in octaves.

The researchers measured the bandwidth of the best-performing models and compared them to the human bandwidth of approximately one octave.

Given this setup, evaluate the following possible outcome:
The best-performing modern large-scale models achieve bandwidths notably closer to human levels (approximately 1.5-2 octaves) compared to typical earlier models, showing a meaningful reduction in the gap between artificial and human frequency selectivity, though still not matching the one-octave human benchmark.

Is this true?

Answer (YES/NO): NO